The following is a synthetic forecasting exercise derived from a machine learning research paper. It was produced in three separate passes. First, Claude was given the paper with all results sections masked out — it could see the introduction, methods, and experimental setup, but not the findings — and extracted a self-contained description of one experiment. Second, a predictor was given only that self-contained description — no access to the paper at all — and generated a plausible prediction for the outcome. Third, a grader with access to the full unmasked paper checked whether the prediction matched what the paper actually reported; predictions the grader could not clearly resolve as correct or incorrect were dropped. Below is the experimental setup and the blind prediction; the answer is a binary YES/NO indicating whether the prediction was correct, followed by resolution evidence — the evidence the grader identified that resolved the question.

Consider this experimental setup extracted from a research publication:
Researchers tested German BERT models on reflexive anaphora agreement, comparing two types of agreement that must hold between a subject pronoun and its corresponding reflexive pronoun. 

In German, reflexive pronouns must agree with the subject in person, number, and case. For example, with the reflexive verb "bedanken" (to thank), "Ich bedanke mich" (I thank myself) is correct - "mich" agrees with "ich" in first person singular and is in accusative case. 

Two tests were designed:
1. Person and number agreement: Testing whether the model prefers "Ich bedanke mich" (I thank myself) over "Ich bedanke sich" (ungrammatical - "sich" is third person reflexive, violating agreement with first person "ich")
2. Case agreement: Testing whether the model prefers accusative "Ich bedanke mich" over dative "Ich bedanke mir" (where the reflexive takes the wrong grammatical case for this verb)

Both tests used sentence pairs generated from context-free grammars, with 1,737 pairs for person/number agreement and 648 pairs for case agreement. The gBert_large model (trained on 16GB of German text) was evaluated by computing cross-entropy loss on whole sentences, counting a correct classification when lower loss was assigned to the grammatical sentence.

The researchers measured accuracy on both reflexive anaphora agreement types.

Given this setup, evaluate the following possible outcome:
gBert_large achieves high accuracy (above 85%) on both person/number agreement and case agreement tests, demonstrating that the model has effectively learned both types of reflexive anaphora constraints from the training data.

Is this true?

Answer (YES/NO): YES